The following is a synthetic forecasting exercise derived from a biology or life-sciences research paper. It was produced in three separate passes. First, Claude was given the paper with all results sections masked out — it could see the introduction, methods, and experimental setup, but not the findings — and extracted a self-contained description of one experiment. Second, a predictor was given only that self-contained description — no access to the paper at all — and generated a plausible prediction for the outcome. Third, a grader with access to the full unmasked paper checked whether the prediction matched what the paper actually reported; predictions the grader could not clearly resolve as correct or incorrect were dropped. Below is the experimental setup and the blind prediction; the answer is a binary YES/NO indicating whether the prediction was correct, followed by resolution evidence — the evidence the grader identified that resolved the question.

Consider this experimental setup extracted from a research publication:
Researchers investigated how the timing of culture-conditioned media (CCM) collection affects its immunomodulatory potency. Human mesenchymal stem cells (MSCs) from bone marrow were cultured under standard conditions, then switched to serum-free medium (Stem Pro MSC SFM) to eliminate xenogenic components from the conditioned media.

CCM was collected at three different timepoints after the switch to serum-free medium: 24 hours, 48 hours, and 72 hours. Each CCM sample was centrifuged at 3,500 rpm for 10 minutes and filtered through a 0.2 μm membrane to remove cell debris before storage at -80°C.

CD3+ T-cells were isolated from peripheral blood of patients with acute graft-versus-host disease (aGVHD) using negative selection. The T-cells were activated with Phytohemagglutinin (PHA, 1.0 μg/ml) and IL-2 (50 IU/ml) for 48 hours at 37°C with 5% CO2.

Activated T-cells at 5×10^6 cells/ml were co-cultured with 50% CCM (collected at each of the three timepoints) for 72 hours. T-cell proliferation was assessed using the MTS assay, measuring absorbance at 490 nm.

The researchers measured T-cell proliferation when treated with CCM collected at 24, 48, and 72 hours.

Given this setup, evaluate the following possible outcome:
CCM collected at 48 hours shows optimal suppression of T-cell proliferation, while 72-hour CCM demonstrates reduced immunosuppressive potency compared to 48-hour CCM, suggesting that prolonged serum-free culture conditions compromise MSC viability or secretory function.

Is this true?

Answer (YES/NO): YES